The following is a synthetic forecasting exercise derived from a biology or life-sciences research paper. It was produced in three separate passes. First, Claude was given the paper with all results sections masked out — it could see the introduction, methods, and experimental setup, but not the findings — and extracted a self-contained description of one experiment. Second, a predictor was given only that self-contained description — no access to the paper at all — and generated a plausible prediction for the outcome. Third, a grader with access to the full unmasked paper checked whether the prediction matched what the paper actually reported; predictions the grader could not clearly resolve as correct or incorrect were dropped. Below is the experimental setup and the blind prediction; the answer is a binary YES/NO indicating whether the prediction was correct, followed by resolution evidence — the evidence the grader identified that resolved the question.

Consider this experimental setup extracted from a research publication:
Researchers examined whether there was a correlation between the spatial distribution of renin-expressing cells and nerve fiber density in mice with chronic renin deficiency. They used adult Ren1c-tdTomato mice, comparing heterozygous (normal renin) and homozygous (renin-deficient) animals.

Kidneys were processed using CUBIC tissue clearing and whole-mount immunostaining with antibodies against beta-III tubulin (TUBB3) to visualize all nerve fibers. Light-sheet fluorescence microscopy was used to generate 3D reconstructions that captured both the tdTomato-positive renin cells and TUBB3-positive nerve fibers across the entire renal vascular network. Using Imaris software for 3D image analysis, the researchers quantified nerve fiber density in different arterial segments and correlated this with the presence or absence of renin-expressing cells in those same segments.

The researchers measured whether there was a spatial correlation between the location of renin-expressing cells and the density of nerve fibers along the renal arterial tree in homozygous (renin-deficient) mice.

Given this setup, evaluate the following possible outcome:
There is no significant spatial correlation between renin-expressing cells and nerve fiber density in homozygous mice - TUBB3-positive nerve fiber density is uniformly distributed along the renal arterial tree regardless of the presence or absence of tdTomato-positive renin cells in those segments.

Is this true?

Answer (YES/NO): NO